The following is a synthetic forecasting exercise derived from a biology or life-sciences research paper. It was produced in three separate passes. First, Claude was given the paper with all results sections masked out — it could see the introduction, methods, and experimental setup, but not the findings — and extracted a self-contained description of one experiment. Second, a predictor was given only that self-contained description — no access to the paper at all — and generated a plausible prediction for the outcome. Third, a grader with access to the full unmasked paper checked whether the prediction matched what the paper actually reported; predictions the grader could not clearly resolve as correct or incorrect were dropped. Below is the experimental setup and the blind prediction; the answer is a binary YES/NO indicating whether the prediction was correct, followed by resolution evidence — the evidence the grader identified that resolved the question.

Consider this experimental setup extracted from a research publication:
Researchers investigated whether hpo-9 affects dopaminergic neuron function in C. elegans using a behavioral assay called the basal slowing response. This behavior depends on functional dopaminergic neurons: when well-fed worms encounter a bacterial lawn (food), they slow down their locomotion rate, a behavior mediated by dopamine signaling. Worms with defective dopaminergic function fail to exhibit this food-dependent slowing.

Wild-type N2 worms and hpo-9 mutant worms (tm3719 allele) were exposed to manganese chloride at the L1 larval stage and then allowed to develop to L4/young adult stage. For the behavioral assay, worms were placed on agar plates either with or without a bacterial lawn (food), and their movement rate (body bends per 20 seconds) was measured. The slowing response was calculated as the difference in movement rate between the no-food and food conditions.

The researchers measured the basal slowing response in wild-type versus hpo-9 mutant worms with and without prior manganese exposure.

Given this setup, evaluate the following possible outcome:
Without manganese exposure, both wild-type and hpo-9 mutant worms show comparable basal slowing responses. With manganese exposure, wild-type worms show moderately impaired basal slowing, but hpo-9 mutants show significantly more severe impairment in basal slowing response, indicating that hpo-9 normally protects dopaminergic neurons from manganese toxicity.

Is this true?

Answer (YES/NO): YES